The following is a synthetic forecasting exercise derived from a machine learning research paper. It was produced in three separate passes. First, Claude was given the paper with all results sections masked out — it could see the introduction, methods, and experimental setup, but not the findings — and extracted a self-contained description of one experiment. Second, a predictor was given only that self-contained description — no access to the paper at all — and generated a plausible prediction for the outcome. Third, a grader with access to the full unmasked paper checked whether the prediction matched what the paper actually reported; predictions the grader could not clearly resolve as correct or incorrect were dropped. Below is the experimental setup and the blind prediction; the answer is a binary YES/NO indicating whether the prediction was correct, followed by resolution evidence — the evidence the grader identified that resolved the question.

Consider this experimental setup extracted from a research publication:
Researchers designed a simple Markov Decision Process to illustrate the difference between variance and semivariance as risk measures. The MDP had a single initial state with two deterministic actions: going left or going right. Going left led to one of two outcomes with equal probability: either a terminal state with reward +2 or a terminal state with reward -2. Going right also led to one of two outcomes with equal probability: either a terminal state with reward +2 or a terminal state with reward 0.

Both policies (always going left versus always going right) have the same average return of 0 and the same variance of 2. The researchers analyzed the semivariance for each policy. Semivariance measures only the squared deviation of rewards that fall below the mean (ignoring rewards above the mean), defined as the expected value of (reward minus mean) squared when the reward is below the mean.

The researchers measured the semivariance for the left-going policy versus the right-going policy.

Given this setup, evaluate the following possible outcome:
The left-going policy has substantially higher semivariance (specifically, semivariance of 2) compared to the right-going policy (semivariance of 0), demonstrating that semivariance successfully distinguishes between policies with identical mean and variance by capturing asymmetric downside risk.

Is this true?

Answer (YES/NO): NO